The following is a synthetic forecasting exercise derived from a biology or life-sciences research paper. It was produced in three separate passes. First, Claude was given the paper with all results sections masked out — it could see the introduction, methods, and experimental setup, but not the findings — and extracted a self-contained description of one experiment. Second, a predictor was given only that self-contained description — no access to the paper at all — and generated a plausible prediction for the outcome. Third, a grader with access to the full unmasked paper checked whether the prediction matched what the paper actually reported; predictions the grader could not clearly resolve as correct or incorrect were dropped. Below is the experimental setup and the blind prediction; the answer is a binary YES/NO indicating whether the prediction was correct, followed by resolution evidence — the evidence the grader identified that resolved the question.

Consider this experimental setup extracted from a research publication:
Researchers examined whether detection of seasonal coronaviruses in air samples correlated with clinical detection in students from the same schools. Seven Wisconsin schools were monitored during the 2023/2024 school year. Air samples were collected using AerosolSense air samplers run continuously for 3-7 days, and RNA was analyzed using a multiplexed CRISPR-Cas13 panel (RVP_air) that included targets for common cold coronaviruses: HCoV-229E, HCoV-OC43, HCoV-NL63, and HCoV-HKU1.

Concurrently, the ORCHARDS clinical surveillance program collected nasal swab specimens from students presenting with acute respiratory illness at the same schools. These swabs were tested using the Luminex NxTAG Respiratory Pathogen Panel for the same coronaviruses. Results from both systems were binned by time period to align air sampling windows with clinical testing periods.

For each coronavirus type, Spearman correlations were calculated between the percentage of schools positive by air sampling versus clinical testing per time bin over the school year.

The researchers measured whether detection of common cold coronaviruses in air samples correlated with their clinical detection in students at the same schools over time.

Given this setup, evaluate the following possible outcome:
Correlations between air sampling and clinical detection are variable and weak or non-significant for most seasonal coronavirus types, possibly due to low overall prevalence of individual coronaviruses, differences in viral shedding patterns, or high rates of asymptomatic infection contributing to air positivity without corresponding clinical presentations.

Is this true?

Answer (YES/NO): NO